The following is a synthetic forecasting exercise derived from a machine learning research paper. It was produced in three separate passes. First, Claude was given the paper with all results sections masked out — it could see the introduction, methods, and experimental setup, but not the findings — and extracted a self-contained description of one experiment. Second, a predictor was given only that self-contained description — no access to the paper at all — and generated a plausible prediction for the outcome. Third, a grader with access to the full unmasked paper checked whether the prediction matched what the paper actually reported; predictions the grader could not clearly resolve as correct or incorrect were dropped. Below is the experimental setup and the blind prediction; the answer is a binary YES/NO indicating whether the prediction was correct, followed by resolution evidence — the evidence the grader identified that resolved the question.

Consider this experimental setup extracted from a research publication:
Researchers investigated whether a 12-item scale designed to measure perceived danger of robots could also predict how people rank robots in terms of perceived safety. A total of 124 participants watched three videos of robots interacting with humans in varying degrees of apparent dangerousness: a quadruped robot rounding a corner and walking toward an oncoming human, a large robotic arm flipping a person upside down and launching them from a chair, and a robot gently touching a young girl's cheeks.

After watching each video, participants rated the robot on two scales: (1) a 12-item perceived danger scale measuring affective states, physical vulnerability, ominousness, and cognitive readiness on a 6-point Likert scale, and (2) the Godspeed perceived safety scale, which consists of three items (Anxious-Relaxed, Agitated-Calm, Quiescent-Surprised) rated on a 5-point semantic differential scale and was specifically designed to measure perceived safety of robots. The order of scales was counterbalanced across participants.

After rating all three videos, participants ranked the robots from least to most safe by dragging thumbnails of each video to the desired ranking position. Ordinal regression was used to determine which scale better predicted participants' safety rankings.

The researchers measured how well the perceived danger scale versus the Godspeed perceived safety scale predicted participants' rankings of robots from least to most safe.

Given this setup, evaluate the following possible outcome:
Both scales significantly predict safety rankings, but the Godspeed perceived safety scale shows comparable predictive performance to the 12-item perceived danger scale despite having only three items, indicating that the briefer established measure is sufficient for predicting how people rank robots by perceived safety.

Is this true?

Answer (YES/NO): NO